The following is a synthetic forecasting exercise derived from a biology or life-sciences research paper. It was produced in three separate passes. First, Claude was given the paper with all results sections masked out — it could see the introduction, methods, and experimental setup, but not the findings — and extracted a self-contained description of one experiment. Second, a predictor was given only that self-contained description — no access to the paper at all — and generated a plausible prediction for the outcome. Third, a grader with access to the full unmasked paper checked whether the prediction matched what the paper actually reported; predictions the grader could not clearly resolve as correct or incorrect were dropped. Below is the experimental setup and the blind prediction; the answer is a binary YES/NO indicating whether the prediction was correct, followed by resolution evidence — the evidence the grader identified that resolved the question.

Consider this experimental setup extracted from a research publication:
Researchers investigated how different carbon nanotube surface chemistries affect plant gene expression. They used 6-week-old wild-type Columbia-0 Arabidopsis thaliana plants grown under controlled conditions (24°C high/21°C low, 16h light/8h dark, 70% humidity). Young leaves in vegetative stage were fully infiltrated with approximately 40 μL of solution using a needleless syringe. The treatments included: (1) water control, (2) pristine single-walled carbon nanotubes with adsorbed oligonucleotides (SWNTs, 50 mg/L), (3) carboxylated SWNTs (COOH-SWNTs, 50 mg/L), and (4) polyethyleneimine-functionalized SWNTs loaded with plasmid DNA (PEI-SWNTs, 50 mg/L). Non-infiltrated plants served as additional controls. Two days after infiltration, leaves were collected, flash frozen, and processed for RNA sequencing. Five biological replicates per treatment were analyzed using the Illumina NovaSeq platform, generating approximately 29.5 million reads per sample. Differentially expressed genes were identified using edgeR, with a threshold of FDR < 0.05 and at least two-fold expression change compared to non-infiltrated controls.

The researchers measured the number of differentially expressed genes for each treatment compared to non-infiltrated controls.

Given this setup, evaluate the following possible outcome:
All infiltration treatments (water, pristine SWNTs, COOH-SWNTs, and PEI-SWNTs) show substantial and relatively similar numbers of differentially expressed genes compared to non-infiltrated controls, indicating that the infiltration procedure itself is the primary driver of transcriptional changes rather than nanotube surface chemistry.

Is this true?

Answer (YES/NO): NO